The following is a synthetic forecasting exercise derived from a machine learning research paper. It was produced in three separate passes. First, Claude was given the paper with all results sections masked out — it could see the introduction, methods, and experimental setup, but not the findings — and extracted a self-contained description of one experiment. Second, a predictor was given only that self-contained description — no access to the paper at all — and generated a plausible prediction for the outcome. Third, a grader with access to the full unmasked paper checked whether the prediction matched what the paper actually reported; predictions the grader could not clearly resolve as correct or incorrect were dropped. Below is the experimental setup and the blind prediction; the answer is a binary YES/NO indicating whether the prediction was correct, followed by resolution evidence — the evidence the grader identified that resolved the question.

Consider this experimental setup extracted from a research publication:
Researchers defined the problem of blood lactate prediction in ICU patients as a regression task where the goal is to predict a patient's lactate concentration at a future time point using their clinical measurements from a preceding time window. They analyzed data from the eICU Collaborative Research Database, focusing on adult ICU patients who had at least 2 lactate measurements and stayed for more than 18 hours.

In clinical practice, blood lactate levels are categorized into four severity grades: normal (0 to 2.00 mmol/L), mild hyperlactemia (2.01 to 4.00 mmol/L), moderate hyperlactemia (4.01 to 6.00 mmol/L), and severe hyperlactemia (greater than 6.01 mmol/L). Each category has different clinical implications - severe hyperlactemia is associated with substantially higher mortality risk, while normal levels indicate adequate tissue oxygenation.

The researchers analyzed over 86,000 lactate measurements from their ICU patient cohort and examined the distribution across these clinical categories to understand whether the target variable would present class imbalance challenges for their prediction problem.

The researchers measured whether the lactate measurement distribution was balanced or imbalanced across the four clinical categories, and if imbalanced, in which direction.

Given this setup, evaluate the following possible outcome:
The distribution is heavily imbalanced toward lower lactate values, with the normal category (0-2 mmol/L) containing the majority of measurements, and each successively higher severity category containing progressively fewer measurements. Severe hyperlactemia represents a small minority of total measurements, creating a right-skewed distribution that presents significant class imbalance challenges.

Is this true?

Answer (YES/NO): NO